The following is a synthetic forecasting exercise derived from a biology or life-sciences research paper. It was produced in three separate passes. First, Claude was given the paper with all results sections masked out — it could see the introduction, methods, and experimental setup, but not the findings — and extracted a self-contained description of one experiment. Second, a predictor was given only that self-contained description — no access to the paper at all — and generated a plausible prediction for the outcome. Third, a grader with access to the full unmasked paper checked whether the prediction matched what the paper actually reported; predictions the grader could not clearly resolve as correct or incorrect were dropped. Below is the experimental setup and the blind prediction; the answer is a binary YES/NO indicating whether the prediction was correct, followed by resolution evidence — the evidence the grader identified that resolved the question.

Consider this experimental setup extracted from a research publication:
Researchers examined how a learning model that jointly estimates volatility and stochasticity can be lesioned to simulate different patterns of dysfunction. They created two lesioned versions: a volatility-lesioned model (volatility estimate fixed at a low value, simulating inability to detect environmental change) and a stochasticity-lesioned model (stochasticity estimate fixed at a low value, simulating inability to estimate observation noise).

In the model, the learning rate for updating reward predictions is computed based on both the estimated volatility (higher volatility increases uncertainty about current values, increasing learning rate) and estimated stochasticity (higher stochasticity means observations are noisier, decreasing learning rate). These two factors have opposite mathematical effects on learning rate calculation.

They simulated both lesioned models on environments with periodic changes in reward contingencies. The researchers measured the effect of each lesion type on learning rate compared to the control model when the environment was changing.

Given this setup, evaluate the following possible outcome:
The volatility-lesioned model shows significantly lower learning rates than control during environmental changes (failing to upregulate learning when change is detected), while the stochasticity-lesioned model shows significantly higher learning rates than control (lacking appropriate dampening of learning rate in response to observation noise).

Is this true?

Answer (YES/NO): YES